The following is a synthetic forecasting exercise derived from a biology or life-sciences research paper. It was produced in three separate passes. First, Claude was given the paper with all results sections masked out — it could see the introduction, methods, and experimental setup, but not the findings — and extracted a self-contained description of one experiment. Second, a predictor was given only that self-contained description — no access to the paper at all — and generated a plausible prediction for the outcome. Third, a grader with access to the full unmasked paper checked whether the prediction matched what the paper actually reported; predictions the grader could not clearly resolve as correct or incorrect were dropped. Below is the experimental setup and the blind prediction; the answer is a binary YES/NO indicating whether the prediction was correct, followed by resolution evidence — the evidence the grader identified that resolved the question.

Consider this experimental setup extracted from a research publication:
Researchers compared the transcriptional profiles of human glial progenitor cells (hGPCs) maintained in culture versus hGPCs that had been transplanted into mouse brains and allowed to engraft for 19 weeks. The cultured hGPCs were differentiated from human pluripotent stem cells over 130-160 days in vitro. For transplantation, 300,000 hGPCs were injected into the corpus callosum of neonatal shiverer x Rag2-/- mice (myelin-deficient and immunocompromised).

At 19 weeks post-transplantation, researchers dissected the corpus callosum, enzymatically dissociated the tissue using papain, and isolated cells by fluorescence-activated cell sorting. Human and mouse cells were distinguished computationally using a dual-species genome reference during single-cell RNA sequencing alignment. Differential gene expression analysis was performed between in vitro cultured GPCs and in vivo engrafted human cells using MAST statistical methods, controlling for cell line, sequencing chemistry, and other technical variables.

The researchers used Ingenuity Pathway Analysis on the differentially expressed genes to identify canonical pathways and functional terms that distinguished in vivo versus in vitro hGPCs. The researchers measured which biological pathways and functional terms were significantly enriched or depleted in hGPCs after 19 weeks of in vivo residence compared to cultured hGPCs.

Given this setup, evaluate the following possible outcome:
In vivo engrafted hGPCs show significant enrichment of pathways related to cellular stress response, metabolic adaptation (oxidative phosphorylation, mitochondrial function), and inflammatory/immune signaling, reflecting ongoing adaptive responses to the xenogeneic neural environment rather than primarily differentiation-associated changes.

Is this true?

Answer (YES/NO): NO